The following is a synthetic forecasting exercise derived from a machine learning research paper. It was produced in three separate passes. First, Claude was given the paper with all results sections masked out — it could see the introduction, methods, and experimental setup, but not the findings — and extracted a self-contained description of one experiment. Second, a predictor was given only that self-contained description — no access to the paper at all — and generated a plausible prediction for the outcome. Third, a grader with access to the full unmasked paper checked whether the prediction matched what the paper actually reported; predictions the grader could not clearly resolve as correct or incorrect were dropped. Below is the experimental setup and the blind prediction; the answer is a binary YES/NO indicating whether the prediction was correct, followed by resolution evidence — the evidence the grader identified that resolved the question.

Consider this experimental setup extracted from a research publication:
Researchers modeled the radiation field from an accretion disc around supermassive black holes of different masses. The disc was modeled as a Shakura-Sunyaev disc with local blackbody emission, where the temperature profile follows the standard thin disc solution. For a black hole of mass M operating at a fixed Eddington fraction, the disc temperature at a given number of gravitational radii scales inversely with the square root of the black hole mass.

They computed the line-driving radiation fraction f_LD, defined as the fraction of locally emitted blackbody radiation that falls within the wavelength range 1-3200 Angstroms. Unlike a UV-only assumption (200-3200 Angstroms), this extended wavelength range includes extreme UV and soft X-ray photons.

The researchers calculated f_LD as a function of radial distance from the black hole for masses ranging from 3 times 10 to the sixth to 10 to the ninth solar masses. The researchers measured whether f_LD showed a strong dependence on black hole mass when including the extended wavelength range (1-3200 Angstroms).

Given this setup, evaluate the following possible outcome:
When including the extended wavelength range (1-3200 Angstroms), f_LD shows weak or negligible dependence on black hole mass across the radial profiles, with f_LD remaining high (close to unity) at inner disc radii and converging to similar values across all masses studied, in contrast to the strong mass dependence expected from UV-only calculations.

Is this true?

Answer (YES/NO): YES